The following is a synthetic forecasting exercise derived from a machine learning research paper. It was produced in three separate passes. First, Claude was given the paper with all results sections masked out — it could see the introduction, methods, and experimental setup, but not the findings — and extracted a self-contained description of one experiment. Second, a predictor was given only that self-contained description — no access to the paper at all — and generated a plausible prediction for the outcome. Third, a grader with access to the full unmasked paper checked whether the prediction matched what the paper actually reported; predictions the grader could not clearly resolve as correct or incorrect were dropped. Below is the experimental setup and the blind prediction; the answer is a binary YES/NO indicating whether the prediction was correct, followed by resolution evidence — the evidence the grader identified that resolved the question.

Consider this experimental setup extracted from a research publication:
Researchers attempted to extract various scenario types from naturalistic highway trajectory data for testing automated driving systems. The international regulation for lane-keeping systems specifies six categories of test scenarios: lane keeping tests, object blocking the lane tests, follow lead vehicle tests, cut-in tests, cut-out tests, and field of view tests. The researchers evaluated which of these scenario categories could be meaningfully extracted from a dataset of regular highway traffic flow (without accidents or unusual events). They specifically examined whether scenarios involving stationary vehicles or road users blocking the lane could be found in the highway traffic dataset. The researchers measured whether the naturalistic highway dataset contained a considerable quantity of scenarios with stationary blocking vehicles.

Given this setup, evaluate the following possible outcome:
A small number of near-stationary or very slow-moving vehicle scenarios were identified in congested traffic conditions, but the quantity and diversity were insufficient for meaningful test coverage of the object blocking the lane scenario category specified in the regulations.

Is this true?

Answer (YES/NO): NO